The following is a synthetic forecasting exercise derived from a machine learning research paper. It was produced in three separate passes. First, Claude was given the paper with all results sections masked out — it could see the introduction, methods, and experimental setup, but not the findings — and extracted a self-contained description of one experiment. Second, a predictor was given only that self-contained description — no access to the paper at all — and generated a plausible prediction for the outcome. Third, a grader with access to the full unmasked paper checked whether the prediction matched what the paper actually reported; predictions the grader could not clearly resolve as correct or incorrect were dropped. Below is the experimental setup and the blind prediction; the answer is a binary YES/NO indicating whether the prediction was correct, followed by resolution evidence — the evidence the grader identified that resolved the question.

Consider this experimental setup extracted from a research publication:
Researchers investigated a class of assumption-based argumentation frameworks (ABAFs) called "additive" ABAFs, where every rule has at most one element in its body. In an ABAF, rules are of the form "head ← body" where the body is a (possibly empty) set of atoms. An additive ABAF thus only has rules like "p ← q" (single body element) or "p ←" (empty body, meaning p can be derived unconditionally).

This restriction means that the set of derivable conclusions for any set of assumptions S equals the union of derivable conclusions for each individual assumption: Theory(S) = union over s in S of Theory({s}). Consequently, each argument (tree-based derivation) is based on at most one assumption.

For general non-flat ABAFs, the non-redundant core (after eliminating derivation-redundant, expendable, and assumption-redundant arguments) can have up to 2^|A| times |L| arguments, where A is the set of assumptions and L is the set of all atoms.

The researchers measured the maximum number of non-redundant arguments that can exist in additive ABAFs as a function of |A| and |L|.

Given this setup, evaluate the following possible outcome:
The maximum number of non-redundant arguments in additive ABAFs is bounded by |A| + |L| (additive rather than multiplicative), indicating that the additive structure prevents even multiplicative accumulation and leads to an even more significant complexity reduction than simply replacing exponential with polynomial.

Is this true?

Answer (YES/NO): NO